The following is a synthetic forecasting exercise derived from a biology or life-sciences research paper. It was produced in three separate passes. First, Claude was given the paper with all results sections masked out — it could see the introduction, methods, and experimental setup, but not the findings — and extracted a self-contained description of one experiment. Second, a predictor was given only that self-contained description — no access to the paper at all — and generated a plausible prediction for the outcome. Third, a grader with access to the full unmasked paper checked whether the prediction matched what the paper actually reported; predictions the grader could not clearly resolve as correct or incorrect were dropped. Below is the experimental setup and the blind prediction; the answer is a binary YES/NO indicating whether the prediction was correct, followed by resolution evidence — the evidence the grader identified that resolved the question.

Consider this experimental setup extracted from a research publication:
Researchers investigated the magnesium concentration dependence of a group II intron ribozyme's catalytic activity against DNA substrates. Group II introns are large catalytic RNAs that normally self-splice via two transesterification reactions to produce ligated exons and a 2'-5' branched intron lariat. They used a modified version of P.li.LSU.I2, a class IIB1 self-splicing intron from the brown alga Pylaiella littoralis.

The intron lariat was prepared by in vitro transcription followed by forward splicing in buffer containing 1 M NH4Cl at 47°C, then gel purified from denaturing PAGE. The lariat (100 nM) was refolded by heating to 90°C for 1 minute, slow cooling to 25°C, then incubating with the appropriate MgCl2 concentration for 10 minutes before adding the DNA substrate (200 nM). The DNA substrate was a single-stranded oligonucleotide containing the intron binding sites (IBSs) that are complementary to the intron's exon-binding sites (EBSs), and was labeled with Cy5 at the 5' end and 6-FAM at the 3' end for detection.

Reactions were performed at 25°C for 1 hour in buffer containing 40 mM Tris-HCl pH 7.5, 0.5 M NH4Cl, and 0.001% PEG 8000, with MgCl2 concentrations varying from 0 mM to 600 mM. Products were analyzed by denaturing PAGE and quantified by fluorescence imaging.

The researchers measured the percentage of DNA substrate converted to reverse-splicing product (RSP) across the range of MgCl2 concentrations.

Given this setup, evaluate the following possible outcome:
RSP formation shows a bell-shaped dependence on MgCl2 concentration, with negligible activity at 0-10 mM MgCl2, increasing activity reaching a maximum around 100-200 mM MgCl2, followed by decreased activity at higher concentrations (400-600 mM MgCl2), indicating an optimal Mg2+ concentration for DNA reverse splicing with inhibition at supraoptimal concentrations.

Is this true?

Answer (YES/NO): NO